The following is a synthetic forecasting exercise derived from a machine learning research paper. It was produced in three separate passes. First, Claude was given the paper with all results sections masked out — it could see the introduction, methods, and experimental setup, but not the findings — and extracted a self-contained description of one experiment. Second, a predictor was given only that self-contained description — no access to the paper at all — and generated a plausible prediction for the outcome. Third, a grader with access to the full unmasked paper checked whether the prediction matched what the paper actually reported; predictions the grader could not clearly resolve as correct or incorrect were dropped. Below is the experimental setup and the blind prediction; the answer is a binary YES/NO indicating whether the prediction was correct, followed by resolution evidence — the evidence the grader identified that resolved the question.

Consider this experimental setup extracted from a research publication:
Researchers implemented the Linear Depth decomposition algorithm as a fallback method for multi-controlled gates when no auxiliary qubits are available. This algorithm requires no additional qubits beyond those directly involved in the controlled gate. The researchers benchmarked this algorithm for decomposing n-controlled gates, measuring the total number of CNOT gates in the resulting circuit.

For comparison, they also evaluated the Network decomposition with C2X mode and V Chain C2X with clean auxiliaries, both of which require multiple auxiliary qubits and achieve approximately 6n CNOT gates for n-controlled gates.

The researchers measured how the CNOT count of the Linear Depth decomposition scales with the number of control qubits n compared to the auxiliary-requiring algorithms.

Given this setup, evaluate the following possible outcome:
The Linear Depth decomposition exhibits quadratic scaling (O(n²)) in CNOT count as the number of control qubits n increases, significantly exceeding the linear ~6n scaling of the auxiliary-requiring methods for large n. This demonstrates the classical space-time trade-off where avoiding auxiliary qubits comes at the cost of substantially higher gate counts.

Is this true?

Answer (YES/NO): YES